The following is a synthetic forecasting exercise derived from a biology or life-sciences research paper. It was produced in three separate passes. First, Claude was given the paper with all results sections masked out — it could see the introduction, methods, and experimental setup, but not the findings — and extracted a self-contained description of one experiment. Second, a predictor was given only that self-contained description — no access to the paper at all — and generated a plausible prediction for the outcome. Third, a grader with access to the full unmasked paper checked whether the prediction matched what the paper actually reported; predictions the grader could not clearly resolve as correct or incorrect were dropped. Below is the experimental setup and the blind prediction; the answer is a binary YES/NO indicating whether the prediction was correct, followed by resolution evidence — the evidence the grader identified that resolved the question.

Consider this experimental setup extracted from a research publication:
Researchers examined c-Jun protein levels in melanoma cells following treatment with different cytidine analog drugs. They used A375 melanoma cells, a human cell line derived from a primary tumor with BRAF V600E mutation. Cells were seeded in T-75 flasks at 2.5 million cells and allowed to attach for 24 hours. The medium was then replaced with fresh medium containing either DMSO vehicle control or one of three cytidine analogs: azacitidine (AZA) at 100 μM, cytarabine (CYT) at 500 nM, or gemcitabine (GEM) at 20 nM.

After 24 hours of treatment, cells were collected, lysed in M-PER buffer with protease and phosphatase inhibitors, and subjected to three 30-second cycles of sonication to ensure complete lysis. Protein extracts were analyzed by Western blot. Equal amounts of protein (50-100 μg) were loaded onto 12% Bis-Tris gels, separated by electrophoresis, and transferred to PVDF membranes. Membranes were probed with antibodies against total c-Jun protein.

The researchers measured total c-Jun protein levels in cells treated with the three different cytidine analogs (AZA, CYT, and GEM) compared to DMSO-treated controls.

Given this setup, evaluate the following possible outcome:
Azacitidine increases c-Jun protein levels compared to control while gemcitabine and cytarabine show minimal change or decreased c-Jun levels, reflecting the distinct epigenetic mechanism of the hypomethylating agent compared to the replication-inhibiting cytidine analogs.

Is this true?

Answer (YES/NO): NO